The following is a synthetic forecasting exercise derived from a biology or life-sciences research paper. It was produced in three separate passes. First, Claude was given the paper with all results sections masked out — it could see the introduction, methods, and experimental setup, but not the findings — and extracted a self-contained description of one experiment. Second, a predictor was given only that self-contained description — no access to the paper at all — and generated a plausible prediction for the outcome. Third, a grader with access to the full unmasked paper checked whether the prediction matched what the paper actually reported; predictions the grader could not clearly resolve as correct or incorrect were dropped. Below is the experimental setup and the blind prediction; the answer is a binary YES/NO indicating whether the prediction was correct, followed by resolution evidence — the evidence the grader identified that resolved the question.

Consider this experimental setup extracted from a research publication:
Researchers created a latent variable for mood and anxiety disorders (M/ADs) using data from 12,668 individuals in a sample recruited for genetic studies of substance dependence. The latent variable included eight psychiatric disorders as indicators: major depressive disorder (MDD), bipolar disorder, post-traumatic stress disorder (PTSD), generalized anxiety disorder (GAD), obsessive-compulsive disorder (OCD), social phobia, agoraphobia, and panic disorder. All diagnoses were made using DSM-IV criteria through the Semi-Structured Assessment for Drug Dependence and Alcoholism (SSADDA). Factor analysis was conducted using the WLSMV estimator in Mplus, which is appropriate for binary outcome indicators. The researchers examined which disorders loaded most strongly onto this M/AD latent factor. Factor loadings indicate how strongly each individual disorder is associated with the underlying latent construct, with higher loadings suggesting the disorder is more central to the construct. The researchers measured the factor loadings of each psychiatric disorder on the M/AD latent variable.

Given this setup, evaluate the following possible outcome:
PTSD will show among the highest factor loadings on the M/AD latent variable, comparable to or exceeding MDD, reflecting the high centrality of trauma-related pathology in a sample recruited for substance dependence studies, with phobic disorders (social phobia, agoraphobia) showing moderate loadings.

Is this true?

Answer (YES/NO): YES